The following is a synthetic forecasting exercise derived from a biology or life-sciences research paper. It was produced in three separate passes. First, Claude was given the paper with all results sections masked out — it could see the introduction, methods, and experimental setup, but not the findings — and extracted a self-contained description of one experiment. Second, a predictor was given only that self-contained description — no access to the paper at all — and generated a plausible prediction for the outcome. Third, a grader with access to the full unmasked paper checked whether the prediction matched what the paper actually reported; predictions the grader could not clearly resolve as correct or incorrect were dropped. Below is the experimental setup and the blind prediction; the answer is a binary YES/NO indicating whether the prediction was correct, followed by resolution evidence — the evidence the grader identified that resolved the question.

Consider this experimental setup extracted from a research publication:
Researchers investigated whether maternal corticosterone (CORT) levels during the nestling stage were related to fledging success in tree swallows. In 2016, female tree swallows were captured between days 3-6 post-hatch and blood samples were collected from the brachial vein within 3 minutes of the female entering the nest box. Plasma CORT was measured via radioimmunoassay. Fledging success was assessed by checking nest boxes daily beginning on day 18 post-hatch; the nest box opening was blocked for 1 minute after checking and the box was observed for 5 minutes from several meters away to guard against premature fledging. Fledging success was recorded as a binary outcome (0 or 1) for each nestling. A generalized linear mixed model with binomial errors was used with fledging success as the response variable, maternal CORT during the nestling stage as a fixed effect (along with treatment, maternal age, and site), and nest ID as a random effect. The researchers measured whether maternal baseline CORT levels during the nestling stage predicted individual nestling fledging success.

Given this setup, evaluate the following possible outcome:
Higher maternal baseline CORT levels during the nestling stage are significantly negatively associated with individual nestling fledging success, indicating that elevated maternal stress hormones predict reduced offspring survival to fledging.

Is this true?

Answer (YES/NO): NO